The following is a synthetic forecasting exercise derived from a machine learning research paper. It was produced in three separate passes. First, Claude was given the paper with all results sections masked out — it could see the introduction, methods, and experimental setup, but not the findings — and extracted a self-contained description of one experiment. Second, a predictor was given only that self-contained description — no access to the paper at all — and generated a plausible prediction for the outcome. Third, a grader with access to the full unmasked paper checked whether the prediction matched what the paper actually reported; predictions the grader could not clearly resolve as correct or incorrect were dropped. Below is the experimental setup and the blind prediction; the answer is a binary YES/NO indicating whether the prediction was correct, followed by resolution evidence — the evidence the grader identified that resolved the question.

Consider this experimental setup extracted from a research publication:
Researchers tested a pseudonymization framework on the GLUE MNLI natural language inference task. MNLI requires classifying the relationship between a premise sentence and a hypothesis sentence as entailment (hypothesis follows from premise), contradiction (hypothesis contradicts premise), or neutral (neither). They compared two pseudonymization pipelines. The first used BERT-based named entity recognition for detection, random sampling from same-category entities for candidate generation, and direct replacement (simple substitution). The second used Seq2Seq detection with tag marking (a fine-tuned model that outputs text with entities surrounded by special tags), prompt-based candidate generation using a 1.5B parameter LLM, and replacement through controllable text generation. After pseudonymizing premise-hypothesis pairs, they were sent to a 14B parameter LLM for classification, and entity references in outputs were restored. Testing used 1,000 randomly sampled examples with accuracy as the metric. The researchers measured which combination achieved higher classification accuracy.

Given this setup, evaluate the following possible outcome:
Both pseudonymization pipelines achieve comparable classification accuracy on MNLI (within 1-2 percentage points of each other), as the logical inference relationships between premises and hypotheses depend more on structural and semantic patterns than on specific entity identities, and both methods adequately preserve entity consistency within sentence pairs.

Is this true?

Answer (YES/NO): YES